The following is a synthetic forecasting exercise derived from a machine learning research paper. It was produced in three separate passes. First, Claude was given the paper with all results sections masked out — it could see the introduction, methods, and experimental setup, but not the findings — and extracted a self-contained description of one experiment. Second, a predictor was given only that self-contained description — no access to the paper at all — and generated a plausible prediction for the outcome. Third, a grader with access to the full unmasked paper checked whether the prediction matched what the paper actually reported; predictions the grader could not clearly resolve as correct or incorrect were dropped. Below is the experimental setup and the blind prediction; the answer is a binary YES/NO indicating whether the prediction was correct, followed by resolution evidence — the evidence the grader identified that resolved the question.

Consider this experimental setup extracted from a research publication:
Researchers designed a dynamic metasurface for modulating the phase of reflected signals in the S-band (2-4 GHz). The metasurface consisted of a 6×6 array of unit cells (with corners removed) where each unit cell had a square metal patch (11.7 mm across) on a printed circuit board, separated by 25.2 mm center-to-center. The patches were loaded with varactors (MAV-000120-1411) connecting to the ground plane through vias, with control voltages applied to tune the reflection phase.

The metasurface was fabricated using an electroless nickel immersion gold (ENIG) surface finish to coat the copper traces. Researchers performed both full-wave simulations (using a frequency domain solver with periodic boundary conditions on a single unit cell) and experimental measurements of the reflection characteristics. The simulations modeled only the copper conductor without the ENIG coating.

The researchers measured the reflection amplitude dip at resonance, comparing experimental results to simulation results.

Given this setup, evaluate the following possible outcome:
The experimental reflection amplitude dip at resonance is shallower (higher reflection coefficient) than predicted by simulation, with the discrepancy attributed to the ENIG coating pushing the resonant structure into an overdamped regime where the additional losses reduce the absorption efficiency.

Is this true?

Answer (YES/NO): NO